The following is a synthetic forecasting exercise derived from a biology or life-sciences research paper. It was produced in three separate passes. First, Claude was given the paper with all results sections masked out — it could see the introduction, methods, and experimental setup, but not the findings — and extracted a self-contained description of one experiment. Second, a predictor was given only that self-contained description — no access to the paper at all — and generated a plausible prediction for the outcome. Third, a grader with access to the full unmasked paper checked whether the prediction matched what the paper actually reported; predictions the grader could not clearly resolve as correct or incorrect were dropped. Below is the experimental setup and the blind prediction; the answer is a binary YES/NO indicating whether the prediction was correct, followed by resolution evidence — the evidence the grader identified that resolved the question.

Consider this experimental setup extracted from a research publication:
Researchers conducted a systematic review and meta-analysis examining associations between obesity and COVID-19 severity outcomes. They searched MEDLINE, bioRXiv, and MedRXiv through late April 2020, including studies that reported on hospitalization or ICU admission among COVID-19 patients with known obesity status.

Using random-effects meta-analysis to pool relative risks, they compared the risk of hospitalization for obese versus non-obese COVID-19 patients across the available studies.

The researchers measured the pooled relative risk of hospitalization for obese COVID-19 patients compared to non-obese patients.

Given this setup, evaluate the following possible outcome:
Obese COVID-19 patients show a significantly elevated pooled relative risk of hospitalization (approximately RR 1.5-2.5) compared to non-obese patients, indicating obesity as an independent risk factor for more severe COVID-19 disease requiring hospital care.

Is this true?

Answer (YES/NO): YES